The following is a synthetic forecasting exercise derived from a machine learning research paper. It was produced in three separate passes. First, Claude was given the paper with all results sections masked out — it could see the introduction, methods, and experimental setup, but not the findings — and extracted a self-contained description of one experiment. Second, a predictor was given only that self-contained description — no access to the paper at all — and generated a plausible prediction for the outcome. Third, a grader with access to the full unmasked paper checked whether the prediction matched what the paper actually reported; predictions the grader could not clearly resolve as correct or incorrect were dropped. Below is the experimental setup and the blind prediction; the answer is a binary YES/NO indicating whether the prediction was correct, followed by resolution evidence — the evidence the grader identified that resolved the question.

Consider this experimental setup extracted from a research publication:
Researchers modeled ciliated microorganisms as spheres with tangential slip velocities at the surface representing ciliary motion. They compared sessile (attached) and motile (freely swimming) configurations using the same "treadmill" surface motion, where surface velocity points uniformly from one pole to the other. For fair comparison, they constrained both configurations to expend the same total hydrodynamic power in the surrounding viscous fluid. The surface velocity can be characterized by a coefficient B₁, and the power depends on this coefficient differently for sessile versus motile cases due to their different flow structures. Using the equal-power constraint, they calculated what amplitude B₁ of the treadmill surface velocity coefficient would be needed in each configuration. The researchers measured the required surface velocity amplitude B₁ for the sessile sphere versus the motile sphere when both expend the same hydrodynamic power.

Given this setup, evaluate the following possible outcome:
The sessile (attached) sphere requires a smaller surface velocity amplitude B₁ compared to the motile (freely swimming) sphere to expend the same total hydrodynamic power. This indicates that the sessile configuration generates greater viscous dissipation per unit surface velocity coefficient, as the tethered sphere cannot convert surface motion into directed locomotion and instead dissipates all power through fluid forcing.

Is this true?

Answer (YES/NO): YES